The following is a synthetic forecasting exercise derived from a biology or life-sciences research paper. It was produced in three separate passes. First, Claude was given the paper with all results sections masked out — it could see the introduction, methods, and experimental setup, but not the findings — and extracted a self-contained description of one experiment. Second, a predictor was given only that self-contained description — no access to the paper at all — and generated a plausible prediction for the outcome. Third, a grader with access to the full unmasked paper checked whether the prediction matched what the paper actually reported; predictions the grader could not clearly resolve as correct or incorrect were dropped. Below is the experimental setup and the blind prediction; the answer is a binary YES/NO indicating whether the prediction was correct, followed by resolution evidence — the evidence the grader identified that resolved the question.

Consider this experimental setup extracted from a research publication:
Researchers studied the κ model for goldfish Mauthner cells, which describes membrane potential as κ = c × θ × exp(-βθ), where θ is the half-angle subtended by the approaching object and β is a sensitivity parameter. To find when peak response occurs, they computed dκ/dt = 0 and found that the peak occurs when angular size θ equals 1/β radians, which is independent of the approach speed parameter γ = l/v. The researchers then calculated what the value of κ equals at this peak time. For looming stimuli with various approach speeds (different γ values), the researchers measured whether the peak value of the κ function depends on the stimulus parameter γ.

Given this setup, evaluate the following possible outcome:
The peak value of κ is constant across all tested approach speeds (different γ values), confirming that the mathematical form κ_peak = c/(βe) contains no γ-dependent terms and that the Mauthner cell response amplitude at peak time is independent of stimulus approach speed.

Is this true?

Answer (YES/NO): YES